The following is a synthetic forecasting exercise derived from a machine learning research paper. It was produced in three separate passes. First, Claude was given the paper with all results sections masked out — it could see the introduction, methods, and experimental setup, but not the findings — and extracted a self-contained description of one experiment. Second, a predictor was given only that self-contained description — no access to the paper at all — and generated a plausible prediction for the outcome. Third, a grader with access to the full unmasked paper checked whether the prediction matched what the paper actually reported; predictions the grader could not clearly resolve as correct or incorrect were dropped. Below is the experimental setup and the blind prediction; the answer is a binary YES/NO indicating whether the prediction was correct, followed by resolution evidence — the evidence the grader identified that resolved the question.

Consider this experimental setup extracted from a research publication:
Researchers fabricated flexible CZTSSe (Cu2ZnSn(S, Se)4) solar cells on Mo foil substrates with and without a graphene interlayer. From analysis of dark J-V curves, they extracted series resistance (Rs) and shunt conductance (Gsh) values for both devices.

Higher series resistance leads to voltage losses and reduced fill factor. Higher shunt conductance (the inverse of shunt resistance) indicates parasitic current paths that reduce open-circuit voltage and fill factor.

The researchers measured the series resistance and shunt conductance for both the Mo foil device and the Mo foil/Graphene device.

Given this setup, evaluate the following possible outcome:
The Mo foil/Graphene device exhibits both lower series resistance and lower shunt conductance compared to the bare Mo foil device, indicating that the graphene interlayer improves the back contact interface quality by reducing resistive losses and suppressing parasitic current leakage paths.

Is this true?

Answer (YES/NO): YES